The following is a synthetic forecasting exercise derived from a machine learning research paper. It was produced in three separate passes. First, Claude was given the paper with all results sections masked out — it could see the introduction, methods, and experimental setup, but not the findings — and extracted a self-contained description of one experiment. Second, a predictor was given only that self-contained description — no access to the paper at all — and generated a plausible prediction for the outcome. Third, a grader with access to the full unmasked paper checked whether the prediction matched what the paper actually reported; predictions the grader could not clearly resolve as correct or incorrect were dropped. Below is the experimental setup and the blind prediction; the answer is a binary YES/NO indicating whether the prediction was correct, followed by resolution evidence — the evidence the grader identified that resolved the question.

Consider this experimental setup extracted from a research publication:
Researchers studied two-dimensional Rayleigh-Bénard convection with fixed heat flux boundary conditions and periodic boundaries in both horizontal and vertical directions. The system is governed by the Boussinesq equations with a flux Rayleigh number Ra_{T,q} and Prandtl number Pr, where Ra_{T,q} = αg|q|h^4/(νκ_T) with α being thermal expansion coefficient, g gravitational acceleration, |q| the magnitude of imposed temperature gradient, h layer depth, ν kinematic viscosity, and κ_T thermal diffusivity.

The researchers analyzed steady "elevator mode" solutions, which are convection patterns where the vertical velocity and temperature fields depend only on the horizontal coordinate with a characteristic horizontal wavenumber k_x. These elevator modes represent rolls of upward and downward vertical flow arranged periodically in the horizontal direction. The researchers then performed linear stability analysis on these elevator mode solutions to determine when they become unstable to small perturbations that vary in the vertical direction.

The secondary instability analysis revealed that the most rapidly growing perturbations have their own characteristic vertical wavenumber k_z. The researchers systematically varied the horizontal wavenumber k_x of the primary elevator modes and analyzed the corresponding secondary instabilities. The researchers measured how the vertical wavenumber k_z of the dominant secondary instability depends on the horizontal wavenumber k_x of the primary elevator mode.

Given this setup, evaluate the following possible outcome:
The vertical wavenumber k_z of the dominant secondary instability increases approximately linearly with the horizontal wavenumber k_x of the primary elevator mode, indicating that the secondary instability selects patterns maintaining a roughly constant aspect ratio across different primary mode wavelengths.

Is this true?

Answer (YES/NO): YES